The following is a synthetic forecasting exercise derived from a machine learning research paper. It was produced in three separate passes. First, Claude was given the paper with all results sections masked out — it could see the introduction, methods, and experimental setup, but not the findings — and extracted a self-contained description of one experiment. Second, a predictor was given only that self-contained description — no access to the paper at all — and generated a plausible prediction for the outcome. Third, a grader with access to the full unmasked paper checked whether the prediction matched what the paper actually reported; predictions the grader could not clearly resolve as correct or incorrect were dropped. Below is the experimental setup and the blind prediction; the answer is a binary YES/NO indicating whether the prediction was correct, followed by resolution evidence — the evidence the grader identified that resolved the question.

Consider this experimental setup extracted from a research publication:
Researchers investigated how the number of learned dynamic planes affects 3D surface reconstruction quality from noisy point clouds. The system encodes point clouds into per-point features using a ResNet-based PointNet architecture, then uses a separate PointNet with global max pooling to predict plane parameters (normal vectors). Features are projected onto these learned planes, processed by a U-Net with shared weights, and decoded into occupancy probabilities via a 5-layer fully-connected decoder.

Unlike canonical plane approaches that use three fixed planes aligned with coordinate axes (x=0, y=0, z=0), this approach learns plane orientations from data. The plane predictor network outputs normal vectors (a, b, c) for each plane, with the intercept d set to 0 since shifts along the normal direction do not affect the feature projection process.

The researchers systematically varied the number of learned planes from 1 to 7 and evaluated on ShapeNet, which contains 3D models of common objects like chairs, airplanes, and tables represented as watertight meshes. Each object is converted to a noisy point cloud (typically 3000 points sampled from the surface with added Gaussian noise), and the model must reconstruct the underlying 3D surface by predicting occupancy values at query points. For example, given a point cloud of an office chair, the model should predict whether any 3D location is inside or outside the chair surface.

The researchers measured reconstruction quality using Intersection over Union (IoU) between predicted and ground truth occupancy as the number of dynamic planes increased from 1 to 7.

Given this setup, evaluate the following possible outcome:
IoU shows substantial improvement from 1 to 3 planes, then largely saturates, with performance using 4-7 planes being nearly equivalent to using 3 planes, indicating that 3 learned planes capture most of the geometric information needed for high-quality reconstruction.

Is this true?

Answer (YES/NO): NO